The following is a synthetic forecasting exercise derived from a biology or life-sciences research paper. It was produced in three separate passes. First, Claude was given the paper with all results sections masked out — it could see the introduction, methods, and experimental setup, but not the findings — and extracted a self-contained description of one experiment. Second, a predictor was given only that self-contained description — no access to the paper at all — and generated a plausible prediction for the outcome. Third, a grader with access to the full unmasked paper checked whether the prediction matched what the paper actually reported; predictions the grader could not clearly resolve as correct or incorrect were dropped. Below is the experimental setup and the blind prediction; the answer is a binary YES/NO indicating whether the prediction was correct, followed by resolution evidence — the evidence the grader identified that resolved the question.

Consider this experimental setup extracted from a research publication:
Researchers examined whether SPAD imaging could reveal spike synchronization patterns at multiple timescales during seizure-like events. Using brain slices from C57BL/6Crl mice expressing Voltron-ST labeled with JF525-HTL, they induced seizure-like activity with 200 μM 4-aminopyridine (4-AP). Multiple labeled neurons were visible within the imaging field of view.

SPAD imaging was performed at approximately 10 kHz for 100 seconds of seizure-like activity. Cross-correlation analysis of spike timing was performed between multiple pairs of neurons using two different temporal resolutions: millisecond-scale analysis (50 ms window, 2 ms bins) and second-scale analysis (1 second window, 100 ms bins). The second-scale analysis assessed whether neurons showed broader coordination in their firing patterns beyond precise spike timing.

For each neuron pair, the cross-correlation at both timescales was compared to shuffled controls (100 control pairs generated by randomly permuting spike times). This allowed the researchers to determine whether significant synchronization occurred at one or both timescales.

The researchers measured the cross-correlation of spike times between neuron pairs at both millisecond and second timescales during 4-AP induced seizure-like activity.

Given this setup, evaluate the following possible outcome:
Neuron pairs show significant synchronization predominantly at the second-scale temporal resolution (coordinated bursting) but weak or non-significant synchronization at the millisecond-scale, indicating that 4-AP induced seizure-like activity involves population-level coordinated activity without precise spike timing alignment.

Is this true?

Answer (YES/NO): NO